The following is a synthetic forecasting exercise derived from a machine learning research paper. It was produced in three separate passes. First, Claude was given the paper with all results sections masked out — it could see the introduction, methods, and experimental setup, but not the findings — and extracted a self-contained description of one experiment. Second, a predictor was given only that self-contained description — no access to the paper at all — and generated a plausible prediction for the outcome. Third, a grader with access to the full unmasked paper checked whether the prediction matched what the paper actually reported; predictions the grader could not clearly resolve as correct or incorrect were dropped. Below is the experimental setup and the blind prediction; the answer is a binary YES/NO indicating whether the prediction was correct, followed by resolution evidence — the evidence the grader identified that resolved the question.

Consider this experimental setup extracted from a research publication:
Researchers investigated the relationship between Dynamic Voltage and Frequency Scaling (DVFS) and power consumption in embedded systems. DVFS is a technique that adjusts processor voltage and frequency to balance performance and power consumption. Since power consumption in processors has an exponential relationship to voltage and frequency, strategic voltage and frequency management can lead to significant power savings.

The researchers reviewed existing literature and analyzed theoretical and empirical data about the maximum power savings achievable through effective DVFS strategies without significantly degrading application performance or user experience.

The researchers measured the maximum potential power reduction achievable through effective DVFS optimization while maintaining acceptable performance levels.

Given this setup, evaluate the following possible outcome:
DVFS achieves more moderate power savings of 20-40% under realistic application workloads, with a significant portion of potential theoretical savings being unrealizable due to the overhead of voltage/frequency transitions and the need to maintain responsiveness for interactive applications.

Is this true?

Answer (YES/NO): NO